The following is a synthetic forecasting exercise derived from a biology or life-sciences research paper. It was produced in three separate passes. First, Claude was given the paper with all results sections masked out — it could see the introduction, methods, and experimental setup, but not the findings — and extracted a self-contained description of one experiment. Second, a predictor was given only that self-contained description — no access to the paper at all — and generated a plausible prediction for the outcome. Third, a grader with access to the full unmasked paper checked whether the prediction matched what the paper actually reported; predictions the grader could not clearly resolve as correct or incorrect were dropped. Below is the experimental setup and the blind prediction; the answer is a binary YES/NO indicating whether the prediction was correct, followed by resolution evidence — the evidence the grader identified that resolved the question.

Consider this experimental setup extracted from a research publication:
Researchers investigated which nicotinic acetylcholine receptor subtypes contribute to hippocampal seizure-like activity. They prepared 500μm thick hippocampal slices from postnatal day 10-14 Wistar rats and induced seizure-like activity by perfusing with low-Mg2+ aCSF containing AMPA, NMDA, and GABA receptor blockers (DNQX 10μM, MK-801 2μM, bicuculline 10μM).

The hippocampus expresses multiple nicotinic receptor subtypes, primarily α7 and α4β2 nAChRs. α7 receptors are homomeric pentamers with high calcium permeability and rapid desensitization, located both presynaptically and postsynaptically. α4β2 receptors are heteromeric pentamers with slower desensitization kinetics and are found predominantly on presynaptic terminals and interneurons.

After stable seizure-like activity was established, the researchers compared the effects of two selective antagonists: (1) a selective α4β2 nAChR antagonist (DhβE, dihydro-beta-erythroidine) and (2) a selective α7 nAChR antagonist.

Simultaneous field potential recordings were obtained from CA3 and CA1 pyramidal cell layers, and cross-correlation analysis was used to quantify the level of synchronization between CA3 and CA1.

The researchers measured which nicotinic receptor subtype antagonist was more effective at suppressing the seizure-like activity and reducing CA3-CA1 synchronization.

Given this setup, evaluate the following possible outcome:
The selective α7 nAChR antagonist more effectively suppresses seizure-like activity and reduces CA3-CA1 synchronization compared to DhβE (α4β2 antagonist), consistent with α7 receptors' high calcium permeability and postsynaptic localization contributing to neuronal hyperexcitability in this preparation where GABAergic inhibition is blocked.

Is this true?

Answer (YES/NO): NO